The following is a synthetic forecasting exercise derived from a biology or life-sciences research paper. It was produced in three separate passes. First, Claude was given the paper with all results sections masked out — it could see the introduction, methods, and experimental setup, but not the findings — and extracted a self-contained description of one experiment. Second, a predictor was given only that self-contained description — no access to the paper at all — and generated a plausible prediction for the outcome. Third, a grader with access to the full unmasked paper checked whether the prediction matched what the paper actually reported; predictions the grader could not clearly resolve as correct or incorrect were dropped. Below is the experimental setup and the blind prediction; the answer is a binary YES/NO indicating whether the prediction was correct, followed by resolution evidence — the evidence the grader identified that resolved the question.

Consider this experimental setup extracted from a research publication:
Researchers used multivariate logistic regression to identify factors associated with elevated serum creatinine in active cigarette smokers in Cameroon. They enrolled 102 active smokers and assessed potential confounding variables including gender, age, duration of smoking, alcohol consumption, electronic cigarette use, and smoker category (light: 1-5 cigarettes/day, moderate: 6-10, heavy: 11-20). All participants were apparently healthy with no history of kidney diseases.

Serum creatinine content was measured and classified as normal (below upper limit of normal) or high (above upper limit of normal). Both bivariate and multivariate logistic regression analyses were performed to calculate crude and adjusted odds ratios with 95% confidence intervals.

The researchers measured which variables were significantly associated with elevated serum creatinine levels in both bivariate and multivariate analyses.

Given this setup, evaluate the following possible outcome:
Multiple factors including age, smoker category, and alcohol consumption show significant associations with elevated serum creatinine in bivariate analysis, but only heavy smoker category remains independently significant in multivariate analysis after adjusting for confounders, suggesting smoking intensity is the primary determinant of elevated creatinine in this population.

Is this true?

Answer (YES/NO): NO